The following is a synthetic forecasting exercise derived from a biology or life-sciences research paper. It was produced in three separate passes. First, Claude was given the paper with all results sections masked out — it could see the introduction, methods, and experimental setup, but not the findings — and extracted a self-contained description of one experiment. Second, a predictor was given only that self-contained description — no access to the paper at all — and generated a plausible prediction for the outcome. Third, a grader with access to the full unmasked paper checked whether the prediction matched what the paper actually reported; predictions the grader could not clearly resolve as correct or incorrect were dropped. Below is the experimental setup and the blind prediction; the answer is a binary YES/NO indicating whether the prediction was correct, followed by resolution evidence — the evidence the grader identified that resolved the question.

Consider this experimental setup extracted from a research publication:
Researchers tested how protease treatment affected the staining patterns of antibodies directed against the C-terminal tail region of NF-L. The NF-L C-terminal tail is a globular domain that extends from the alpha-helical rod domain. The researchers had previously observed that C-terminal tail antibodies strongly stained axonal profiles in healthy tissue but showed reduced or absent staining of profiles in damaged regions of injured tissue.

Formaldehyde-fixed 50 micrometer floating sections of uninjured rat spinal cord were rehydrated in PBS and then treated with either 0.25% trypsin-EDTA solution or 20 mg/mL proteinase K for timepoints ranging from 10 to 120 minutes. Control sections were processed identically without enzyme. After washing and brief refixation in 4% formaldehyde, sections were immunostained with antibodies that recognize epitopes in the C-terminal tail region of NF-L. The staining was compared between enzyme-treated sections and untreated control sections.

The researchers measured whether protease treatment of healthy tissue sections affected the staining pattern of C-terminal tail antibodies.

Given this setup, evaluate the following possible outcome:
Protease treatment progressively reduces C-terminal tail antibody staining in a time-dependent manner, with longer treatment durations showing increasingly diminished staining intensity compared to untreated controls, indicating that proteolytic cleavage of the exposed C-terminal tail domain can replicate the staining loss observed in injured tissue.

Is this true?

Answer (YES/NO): NO